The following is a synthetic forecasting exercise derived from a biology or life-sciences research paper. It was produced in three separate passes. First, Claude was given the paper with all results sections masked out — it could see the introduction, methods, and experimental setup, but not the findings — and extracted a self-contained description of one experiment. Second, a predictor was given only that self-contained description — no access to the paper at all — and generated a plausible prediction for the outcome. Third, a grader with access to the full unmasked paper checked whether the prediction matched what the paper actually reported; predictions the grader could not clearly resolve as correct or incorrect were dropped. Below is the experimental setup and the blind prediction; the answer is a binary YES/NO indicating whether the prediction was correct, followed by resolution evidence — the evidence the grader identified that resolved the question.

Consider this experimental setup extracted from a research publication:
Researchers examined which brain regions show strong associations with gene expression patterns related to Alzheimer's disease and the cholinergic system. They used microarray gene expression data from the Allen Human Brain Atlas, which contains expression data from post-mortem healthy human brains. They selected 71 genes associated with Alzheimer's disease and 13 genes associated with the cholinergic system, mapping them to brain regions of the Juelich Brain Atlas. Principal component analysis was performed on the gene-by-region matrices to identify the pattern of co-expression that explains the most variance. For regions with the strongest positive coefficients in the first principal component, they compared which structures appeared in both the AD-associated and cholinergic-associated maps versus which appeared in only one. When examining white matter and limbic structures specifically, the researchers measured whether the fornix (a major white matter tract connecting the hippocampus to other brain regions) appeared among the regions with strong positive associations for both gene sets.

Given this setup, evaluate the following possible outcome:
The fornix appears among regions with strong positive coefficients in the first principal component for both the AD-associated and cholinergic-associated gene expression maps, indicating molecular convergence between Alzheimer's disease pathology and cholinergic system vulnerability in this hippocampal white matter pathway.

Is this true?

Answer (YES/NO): YES